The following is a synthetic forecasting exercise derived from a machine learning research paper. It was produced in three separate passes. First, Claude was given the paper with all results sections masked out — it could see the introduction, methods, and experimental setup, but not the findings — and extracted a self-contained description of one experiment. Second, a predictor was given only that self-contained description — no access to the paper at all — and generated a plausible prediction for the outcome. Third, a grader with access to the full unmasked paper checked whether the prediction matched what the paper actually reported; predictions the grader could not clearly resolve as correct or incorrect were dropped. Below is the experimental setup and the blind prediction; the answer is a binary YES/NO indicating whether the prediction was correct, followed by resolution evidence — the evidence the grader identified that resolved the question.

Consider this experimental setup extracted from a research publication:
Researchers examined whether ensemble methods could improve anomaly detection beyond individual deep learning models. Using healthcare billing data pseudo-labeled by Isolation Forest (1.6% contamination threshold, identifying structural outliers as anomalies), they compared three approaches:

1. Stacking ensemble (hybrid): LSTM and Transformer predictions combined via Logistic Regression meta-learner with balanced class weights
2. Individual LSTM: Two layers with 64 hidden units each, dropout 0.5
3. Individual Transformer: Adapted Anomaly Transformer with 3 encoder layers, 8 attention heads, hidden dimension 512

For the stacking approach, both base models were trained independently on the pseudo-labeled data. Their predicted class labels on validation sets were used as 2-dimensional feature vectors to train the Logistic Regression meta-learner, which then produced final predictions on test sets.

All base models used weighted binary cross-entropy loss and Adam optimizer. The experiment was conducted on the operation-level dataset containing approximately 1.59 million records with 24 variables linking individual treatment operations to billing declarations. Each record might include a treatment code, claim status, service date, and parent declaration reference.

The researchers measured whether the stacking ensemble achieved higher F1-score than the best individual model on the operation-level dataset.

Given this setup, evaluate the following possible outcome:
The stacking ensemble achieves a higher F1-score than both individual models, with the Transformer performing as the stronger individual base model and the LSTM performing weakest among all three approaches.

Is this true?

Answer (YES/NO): NO